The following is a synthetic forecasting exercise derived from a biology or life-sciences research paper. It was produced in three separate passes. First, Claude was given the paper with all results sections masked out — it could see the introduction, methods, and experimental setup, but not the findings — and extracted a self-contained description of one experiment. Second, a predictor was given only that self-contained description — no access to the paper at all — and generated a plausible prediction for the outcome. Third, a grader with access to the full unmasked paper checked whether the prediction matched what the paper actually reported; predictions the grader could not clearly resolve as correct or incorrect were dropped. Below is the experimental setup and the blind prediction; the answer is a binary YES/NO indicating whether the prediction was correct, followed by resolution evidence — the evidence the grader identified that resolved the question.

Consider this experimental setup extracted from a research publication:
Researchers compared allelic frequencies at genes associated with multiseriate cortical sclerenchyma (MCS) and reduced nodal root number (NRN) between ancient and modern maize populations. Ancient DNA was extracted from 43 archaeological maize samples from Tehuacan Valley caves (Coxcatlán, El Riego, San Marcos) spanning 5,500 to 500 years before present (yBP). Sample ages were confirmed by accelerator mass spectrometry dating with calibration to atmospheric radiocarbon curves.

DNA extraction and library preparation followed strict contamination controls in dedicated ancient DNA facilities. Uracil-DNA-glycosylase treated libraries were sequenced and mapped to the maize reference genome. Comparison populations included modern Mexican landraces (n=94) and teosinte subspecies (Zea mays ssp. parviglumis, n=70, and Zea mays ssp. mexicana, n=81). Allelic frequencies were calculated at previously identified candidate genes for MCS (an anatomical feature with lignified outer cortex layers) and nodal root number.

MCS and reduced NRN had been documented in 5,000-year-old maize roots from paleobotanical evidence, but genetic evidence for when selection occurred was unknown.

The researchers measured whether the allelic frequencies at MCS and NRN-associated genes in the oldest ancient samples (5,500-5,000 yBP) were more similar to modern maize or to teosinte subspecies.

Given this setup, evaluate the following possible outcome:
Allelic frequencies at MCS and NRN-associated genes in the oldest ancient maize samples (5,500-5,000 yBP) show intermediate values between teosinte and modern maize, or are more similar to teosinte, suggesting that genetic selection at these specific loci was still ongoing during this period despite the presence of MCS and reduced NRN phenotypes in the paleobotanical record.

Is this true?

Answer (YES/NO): NO